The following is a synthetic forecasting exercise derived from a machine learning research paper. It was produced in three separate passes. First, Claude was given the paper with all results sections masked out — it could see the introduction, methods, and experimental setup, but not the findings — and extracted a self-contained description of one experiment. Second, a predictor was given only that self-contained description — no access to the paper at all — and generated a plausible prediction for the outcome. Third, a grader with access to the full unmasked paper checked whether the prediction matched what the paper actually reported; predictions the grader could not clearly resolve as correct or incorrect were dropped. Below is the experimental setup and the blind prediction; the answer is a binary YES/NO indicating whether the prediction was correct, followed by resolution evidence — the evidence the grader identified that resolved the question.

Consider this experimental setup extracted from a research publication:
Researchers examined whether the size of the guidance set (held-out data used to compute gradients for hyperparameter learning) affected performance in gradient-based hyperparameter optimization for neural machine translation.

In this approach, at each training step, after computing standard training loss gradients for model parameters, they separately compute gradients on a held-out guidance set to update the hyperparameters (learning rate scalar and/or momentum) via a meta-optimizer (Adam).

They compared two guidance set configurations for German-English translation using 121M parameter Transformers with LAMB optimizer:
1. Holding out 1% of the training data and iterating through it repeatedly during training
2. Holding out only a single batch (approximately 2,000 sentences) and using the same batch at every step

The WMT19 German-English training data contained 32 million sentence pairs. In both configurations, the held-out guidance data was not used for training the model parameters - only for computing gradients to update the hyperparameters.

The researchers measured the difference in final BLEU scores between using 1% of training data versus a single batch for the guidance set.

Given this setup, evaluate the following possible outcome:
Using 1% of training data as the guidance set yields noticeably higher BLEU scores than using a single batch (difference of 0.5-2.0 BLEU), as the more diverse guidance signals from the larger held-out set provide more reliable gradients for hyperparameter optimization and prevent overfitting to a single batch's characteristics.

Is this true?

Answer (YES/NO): NO